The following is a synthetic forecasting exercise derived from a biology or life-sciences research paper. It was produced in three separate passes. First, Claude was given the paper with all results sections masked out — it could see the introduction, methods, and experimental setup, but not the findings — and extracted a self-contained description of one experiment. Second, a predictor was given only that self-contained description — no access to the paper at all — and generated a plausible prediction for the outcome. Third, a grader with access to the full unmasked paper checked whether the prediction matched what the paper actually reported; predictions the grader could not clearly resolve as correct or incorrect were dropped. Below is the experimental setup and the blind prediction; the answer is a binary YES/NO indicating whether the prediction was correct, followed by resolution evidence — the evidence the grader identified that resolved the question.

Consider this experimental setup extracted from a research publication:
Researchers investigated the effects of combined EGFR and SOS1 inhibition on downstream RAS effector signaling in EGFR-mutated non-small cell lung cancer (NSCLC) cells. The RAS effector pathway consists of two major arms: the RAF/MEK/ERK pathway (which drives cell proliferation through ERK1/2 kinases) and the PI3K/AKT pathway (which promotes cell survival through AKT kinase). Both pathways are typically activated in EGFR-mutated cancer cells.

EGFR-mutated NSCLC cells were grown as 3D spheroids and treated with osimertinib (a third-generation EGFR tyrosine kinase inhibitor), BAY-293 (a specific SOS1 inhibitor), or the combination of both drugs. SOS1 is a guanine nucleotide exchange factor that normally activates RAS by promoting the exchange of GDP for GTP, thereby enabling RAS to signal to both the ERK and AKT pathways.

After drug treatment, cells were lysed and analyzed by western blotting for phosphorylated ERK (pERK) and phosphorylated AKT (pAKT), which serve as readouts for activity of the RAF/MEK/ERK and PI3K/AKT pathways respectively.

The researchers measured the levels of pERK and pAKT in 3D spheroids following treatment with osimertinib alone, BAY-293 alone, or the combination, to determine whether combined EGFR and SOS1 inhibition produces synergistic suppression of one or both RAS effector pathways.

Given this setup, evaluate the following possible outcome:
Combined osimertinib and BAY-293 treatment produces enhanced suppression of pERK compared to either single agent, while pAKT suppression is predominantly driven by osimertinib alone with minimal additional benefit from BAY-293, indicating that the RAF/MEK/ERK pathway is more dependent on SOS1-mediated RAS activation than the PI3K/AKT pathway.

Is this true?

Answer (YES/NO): NO